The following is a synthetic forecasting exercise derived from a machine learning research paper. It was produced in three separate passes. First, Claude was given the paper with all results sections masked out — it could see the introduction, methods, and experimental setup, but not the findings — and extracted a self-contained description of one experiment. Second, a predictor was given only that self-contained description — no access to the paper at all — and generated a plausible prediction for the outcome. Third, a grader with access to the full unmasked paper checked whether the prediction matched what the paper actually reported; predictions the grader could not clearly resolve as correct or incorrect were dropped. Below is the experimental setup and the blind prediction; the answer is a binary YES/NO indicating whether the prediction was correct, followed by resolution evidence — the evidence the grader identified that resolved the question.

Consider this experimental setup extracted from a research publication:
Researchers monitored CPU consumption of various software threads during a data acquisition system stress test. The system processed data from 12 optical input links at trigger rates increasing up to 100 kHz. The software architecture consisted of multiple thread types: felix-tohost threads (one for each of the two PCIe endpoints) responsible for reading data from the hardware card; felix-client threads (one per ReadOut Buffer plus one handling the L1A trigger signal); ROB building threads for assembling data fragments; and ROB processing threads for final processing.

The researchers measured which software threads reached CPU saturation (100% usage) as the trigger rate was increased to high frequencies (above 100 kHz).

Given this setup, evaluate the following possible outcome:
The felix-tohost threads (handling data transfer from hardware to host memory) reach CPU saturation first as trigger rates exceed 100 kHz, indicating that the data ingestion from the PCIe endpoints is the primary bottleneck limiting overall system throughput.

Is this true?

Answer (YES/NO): YES